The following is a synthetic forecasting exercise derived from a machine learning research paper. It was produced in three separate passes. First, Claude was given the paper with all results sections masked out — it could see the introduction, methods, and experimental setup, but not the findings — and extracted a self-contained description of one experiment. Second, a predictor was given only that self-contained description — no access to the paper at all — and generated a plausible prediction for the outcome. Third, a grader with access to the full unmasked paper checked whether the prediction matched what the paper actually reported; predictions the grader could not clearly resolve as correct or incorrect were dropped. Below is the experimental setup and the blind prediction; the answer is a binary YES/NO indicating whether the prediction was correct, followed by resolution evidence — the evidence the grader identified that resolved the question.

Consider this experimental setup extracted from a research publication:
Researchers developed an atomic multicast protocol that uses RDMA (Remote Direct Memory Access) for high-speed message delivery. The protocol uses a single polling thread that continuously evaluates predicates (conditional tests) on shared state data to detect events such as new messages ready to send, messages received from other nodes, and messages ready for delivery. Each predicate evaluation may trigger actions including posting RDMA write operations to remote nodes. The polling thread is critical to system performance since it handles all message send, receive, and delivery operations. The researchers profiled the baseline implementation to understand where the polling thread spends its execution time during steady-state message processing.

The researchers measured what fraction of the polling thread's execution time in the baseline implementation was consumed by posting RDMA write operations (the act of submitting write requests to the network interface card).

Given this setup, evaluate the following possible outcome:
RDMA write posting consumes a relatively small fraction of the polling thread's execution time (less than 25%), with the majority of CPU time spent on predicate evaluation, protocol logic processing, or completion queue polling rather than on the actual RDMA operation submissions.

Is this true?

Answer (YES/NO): NO